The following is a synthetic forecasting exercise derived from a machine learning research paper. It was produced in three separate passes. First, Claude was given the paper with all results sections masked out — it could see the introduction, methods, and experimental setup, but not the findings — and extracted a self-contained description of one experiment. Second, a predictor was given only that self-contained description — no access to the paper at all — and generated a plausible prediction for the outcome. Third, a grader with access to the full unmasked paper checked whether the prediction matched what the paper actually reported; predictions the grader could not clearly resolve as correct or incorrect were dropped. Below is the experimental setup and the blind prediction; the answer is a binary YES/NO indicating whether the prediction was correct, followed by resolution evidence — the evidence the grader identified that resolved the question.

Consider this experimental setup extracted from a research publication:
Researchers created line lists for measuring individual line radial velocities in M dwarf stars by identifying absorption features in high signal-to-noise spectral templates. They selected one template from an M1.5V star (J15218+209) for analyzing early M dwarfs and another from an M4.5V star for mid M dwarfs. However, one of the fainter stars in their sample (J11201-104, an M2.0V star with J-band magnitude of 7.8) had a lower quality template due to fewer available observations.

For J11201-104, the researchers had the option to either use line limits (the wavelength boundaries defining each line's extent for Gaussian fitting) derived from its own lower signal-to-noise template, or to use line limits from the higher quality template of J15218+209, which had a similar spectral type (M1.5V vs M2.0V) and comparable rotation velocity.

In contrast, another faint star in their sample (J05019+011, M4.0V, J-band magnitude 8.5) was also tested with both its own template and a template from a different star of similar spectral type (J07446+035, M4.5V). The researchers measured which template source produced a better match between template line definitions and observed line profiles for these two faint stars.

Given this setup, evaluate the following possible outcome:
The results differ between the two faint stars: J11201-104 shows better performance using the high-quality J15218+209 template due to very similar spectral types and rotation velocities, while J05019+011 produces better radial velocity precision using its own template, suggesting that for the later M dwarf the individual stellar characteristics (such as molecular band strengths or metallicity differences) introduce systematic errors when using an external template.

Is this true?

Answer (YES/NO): NO